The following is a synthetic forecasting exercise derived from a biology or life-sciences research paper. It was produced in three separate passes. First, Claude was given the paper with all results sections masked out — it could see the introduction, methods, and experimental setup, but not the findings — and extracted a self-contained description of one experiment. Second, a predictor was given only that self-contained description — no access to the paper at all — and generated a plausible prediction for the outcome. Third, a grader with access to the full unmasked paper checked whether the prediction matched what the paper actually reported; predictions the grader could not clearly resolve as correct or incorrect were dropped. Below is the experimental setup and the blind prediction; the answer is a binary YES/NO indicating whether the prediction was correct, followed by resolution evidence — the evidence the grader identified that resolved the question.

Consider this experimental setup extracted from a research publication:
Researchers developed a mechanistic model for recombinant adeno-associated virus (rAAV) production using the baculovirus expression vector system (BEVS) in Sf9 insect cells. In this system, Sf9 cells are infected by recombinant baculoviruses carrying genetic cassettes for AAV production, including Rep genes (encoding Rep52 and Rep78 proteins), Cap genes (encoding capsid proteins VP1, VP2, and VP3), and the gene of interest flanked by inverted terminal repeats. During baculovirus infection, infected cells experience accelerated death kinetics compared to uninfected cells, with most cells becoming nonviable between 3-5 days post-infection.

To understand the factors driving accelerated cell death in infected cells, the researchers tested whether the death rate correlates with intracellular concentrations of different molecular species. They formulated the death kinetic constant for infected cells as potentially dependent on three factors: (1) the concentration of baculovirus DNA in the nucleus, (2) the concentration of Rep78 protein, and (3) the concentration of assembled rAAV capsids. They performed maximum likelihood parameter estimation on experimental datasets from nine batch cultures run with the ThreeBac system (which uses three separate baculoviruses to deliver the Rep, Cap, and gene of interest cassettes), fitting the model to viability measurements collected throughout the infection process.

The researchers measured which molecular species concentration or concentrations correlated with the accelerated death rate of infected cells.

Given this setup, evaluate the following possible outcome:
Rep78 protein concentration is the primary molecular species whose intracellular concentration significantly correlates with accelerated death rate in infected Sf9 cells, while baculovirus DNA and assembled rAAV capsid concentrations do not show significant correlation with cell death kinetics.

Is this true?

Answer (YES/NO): NO